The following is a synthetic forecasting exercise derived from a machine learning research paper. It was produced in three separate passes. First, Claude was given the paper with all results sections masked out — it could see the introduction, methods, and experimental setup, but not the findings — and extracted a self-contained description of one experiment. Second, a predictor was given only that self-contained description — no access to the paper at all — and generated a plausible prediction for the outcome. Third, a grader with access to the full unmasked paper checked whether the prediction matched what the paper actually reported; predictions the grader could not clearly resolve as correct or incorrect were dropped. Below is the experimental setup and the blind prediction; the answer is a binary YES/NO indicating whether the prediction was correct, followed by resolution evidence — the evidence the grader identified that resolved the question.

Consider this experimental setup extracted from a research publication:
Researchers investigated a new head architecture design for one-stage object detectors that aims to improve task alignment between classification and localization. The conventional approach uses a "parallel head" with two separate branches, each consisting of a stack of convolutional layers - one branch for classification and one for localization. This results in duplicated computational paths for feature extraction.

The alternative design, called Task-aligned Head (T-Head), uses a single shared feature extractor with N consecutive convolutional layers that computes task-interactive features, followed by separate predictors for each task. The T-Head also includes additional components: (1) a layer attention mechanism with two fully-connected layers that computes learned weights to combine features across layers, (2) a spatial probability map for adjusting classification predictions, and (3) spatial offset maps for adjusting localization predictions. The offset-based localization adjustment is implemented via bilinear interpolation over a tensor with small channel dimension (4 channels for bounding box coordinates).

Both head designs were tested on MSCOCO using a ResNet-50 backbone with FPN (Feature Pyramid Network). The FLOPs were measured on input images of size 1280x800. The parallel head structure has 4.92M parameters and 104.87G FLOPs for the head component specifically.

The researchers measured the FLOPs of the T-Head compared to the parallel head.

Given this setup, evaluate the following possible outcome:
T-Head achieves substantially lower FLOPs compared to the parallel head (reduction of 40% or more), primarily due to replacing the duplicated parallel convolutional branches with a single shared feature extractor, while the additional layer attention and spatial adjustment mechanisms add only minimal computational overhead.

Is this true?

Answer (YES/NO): NO